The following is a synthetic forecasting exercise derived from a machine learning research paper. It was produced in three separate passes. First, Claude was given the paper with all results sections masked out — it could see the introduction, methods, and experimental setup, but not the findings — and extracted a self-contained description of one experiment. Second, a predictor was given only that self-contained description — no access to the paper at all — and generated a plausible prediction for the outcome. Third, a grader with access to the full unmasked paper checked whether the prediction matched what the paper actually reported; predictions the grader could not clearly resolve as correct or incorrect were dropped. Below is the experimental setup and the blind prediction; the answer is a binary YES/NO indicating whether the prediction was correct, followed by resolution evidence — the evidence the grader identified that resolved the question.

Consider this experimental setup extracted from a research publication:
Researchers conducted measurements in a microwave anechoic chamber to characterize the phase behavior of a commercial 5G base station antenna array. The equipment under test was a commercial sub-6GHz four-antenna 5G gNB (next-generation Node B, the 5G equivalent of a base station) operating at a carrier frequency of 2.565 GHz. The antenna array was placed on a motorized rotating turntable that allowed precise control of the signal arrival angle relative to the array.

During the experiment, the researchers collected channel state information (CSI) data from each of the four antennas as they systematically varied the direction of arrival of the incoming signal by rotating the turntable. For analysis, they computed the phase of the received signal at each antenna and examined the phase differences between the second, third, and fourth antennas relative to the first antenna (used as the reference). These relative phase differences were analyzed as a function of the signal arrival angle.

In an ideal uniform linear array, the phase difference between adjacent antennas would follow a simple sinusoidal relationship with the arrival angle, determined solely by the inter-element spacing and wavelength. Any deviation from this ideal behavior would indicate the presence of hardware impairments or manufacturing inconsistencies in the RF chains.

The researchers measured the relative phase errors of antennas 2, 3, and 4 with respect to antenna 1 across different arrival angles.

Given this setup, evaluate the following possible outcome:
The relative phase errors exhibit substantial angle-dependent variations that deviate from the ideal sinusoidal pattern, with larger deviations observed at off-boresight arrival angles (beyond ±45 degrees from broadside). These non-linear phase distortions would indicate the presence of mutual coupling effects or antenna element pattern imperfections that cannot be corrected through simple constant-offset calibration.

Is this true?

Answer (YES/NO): YES